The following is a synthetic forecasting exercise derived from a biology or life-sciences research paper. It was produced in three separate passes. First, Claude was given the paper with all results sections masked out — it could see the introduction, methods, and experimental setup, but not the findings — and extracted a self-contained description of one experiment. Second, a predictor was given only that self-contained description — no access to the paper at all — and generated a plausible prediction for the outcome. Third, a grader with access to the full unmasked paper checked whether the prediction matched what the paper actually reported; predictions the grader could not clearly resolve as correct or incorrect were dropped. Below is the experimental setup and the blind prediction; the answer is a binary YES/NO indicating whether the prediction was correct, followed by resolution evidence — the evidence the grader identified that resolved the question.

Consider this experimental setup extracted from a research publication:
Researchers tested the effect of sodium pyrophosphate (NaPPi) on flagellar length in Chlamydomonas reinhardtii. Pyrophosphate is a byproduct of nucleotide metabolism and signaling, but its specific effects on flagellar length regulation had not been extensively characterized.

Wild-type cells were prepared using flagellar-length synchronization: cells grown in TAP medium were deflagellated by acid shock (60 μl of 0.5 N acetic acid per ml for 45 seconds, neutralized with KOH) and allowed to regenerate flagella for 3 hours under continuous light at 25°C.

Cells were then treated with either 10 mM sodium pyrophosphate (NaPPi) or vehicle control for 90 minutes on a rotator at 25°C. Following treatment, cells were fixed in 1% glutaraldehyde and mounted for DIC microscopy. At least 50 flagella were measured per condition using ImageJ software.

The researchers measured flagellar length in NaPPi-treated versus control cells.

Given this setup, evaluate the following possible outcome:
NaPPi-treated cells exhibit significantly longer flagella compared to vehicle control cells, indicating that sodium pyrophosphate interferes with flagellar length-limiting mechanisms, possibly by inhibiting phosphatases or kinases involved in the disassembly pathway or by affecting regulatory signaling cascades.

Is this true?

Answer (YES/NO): NO